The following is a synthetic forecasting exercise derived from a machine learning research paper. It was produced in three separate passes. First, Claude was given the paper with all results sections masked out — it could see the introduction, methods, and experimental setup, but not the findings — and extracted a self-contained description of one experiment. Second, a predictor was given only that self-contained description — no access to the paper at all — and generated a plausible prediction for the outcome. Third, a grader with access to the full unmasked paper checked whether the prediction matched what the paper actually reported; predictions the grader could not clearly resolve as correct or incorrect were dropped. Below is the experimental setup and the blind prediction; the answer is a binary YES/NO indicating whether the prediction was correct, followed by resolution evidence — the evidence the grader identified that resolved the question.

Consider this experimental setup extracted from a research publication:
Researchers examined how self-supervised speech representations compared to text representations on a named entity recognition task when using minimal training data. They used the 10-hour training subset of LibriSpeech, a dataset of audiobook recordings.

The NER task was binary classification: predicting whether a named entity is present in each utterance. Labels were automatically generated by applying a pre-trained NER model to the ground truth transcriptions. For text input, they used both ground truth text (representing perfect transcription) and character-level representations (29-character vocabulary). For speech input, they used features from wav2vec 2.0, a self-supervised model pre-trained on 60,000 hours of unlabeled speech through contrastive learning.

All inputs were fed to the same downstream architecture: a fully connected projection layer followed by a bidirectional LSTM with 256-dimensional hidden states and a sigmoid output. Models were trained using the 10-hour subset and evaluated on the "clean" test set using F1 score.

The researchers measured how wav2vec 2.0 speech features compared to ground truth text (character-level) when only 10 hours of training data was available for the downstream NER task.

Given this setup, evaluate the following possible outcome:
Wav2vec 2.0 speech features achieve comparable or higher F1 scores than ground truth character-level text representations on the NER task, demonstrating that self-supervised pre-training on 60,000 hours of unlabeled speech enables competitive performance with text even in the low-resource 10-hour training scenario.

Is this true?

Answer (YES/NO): YES